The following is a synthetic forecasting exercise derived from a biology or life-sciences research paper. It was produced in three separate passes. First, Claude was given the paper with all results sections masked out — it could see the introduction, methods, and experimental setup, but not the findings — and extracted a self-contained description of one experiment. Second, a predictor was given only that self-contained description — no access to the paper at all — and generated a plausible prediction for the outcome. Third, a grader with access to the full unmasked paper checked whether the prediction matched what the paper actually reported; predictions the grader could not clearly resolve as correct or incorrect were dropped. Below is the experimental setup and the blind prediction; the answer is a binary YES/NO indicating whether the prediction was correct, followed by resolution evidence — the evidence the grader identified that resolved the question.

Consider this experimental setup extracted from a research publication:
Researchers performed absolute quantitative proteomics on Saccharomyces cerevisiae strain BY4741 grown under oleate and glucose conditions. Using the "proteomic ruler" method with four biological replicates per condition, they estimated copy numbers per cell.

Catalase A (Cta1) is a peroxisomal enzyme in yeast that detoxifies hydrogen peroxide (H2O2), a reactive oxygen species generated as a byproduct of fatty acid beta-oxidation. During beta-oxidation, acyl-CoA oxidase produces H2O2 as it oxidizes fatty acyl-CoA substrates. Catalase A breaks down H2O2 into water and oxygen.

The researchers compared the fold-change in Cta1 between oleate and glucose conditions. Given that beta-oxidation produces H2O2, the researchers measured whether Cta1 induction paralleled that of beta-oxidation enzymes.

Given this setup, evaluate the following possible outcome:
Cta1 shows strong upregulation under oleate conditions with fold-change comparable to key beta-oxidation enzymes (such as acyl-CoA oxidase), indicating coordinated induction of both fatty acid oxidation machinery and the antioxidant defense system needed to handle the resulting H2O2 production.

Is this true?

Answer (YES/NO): YES